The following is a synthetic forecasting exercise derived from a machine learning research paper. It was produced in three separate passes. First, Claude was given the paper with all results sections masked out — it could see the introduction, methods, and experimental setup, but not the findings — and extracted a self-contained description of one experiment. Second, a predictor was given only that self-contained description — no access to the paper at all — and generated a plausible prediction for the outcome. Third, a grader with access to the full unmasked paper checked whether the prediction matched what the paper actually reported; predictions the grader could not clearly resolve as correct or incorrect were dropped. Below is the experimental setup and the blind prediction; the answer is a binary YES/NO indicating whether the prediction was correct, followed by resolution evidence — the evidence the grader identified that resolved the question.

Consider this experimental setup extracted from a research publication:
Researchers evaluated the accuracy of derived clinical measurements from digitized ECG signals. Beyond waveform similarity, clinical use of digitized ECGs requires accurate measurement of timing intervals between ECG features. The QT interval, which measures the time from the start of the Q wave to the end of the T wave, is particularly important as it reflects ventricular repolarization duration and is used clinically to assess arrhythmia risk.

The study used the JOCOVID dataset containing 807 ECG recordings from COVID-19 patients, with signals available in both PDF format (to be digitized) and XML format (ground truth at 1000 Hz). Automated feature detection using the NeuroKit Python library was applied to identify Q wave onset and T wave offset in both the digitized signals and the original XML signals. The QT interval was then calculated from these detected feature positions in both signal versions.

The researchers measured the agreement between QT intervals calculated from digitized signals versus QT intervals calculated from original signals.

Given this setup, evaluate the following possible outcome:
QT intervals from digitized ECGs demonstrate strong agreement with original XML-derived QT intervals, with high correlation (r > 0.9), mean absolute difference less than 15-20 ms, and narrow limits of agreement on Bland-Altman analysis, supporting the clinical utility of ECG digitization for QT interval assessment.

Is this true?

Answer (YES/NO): NO